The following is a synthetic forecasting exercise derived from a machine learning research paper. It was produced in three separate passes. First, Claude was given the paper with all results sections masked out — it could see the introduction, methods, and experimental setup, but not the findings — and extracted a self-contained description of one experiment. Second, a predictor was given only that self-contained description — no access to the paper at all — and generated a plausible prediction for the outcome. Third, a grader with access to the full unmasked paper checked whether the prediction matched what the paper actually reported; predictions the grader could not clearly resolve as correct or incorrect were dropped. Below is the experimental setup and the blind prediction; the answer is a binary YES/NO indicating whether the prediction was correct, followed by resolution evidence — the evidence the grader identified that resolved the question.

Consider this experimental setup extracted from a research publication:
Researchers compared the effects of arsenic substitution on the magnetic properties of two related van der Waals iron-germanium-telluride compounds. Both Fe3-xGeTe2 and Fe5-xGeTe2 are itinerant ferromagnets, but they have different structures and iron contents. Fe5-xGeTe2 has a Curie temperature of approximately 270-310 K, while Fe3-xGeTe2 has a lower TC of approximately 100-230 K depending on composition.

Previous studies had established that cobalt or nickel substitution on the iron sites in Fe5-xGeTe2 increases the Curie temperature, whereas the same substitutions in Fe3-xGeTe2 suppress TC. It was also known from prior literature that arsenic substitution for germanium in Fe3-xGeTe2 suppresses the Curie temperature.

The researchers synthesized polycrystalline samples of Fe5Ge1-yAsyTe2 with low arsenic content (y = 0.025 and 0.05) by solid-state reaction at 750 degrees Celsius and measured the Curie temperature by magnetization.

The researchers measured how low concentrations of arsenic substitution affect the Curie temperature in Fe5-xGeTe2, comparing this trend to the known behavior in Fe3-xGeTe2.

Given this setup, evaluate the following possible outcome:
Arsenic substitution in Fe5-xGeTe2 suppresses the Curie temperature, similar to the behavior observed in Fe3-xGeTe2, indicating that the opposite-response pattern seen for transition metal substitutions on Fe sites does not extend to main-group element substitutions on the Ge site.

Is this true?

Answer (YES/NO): NO